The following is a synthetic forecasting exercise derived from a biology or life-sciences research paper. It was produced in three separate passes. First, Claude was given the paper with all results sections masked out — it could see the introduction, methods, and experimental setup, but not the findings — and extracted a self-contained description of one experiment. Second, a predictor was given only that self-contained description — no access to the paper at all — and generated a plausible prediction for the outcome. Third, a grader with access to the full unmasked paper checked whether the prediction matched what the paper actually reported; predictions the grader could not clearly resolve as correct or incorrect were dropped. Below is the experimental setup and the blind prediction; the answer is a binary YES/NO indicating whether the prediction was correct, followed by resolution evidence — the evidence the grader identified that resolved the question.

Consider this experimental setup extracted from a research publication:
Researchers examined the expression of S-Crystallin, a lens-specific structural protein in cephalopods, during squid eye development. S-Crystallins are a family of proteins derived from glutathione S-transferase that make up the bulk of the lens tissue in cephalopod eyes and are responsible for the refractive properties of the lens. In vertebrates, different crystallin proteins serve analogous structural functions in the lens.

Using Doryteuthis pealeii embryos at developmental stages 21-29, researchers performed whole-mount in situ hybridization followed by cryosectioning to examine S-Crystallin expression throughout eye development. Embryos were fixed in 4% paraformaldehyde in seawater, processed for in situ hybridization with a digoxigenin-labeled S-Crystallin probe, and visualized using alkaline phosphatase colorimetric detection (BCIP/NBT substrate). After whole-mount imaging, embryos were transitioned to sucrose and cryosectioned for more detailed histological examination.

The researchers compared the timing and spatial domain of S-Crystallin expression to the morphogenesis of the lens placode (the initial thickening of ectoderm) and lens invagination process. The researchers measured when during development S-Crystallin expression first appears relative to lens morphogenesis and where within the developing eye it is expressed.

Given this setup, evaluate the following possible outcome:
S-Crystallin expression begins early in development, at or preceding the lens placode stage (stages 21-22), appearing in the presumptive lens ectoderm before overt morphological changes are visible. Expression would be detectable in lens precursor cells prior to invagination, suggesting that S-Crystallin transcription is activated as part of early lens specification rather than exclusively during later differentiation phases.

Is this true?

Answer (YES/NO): NO